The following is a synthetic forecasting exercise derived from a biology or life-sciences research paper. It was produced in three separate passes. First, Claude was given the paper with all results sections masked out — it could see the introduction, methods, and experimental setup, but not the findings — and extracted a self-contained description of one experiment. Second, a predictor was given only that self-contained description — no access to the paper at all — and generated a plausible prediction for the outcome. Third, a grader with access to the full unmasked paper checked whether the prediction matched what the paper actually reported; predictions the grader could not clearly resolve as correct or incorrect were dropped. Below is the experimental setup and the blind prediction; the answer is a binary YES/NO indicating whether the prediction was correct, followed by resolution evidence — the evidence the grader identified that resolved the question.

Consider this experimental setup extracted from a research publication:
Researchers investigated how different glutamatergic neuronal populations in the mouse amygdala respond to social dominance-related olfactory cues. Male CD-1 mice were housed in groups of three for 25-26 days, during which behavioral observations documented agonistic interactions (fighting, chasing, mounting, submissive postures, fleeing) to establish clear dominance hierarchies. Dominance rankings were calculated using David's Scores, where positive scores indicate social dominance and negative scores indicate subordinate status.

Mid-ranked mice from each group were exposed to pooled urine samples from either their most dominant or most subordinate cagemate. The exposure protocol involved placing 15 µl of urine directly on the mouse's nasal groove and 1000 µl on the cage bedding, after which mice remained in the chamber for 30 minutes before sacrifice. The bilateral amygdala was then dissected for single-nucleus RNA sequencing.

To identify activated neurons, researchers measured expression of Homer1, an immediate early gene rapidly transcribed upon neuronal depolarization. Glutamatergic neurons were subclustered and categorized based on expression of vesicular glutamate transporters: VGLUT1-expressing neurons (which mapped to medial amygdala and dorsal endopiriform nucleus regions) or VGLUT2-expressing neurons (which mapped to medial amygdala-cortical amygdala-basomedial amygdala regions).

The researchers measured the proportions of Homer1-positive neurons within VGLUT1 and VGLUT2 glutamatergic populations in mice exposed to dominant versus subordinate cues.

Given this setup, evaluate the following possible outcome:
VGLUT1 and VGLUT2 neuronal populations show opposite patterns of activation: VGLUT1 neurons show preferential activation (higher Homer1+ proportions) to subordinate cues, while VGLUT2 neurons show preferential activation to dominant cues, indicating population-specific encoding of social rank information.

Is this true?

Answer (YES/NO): NO